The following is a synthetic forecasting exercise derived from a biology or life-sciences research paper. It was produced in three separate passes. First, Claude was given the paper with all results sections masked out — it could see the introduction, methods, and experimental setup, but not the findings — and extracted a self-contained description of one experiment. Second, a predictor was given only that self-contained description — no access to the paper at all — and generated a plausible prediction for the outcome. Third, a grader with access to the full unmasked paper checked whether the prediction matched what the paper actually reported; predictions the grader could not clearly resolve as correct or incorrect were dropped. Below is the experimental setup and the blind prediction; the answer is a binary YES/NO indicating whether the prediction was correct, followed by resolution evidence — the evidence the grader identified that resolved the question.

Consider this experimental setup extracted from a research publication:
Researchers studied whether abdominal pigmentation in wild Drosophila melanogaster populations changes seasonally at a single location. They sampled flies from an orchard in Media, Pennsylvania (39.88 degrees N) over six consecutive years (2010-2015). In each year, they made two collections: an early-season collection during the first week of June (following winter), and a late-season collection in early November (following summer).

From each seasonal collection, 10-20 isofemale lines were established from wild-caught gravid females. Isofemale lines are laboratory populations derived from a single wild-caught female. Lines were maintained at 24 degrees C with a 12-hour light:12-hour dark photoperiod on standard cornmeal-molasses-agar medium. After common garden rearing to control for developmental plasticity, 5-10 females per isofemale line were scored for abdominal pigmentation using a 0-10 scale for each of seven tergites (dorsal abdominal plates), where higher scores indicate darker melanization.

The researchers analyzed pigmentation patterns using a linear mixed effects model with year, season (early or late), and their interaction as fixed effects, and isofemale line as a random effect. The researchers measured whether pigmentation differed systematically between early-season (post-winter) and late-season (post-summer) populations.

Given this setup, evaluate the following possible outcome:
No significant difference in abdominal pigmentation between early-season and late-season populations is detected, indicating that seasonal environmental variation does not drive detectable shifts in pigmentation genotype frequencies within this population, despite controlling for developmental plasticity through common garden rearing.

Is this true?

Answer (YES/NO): NO